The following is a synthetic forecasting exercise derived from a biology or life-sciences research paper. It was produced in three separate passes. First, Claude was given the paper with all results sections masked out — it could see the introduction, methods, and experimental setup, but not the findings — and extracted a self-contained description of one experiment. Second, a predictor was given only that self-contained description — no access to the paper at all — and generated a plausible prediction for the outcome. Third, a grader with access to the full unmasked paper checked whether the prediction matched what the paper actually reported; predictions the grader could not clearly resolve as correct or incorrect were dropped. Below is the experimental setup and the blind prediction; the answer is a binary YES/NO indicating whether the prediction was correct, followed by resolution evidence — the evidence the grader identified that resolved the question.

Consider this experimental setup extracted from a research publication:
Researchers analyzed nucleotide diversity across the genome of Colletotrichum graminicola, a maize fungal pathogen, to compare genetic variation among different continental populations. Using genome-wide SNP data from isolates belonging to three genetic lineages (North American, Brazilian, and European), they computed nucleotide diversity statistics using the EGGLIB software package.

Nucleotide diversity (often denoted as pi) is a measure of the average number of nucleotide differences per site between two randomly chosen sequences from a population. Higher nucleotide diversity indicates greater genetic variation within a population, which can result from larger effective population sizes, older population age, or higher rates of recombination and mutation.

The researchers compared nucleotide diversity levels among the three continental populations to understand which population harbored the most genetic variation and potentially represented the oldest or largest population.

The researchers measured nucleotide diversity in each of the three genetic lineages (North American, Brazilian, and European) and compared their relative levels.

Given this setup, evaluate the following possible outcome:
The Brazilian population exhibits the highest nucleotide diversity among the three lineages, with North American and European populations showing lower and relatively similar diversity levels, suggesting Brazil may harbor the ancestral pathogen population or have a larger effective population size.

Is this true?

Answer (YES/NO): NO